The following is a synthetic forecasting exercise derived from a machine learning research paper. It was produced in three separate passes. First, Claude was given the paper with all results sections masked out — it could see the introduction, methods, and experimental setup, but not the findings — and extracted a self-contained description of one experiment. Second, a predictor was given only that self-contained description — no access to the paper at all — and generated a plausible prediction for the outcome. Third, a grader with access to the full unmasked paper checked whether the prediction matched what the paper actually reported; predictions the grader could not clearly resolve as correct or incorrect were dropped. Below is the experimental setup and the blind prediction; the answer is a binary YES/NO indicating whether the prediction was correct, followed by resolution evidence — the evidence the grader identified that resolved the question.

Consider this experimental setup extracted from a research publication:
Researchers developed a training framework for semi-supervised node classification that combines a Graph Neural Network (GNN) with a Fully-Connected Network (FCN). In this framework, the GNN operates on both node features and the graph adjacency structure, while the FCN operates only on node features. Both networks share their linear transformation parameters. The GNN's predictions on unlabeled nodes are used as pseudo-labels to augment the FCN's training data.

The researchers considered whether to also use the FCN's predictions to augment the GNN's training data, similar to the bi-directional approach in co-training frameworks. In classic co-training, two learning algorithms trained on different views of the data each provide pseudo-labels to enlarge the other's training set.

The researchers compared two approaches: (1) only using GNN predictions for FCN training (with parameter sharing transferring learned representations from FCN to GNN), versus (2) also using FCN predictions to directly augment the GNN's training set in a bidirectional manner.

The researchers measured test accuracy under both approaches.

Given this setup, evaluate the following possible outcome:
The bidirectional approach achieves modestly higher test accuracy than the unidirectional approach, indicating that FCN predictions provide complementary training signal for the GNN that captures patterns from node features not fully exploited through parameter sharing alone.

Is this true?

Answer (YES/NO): NO